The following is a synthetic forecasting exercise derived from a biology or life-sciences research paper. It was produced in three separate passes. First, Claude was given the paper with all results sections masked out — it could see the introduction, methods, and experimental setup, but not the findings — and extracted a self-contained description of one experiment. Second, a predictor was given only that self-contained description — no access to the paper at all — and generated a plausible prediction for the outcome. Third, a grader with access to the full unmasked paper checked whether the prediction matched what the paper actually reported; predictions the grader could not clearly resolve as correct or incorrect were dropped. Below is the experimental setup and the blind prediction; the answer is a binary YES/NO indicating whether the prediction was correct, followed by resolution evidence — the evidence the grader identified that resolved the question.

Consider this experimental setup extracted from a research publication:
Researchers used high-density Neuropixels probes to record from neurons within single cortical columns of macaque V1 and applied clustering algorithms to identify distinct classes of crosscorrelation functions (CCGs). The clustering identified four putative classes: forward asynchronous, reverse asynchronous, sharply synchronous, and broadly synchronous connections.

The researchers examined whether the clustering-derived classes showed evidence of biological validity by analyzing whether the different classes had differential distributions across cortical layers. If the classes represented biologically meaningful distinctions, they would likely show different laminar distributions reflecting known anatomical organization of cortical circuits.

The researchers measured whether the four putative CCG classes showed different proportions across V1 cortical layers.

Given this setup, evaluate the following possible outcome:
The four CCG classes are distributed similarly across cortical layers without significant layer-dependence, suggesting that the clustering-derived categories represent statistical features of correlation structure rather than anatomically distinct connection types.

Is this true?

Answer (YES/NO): NO